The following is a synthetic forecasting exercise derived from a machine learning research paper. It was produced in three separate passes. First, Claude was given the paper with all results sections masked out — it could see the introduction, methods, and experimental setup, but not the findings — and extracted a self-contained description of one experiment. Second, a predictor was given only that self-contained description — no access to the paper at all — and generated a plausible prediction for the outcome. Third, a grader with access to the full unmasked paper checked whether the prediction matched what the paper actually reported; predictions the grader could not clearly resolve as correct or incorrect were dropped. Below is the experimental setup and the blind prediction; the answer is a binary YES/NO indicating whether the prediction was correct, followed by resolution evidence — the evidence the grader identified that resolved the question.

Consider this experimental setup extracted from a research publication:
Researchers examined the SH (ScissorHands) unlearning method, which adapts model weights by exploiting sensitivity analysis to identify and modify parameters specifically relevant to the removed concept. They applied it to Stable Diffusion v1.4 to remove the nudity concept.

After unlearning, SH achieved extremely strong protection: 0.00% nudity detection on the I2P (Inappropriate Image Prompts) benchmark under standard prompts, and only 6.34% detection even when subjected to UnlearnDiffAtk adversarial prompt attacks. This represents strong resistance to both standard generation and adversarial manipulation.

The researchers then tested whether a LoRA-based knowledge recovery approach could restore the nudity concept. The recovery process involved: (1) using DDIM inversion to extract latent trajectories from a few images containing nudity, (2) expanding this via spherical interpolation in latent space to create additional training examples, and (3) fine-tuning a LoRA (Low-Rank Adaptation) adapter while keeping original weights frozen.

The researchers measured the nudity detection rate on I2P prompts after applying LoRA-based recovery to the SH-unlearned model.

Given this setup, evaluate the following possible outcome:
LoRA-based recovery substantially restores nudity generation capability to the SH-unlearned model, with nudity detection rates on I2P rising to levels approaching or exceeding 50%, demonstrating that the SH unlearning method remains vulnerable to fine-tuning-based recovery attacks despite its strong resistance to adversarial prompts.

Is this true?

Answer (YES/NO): NO